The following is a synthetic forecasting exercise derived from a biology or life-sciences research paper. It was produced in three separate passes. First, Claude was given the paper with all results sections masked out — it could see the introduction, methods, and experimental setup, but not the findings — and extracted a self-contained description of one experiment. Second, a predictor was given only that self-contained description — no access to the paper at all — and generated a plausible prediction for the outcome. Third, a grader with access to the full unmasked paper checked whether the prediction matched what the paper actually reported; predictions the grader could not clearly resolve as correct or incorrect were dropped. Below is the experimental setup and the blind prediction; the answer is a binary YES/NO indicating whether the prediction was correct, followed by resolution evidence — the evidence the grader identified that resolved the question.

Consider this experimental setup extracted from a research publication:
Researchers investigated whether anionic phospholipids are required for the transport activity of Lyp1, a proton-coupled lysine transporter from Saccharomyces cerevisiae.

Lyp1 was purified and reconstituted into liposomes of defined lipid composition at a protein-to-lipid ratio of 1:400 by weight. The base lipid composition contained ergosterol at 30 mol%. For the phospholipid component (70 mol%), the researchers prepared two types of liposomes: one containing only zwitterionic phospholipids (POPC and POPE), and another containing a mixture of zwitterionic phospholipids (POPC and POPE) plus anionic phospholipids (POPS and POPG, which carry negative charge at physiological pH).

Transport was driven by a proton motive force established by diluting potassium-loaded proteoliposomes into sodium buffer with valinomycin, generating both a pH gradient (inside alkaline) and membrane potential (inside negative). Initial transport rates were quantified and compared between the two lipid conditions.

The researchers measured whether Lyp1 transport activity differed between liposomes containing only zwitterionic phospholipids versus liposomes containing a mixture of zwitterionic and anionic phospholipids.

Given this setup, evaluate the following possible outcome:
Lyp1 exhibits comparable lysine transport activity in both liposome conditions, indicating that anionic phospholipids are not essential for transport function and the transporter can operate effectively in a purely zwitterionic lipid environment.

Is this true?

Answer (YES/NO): NO